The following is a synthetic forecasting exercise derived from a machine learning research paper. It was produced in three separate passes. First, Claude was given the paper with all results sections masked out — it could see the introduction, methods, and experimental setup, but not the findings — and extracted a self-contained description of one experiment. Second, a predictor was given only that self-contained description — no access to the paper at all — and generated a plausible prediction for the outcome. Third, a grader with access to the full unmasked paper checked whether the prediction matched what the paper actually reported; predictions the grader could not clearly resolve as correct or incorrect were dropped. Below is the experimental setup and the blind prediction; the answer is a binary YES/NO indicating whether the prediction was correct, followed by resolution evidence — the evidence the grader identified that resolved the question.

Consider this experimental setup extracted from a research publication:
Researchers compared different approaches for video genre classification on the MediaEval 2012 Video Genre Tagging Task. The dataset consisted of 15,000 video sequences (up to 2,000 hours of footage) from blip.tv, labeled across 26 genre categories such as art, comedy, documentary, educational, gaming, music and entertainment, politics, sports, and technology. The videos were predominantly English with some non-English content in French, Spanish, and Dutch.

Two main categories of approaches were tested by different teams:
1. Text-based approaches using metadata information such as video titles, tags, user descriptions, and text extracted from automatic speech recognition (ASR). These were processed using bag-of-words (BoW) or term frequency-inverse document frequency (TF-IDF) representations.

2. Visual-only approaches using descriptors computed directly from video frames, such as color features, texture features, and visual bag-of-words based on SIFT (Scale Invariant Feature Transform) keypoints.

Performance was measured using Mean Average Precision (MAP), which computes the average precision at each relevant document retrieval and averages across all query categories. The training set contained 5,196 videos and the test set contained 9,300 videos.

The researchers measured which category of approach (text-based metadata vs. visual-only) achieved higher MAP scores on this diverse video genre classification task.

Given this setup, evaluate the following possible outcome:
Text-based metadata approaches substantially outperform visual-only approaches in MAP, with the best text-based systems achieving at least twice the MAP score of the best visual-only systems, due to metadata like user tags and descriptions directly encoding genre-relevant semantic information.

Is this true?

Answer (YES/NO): NO